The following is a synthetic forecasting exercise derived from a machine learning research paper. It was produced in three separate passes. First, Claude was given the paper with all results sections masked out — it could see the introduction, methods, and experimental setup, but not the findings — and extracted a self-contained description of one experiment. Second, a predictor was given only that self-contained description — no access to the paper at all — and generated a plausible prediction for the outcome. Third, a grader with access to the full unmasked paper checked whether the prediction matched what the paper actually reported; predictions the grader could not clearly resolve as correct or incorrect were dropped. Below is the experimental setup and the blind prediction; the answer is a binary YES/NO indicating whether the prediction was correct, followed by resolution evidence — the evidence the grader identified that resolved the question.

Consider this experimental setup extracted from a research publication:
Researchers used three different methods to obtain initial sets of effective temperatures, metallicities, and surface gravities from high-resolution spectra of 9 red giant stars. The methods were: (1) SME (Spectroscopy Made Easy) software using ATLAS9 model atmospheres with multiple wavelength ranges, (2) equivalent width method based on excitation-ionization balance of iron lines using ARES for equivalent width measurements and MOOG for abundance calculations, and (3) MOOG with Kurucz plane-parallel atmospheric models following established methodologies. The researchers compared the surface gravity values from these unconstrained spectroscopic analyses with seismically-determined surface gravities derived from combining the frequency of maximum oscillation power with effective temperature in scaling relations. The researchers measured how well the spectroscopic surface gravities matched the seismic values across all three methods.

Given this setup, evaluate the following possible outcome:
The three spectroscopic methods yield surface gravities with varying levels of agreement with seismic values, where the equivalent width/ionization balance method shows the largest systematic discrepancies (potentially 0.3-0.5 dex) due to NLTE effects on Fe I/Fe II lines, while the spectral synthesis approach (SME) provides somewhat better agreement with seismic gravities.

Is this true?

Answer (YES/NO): NO